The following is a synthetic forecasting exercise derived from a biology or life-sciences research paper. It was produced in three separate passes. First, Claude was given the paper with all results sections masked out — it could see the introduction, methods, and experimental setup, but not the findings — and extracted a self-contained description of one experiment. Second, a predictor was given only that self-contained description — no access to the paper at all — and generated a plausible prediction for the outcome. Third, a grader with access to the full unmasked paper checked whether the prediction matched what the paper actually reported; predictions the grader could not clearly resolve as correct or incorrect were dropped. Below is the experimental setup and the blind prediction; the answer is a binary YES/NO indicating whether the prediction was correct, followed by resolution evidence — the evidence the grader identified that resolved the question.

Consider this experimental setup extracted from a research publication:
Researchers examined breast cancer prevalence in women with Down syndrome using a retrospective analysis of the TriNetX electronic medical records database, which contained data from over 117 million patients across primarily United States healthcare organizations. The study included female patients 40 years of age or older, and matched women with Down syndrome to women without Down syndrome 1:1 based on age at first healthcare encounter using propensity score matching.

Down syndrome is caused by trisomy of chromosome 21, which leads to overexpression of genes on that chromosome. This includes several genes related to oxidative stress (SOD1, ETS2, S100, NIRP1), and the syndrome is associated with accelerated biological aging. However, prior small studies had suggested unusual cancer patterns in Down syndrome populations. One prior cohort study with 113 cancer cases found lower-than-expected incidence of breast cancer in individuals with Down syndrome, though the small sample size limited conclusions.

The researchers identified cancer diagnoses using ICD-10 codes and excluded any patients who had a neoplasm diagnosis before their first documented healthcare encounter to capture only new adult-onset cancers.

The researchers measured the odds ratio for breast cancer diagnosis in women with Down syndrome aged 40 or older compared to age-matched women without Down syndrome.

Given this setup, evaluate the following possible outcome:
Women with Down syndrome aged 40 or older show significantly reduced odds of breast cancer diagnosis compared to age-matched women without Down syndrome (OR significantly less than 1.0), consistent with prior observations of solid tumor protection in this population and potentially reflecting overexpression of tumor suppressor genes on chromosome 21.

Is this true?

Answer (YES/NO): YES